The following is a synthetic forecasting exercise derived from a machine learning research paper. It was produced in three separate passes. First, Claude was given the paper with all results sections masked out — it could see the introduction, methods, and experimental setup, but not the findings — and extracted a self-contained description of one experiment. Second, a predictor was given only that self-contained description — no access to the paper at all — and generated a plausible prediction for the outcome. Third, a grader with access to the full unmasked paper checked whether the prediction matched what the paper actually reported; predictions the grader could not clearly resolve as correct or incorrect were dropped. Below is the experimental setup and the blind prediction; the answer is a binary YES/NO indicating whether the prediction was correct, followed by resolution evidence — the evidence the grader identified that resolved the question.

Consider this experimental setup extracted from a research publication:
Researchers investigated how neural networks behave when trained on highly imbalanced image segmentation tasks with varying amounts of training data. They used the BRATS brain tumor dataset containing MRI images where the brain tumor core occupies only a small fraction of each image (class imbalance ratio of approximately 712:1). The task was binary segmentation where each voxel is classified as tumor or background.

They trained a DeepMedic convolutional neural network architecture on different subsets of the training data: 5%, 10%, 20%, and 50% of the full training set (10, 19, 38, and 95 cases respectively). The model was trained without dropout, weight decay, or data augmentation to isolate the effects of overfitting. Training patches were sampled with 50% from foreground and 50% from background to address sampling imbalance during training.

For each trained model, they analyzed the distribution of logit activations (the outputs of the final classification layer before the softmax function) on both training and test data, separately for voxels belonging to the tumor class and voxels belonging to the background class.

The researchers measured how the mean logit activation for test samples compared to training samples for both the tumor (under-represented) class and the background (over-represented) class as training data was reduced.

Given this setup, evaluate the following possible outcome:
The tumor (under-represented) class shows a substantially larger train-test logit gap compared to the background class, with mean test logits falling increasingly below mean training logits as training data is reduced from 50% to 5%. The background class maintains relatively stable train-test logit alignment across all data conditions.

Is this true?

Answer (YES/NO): YES